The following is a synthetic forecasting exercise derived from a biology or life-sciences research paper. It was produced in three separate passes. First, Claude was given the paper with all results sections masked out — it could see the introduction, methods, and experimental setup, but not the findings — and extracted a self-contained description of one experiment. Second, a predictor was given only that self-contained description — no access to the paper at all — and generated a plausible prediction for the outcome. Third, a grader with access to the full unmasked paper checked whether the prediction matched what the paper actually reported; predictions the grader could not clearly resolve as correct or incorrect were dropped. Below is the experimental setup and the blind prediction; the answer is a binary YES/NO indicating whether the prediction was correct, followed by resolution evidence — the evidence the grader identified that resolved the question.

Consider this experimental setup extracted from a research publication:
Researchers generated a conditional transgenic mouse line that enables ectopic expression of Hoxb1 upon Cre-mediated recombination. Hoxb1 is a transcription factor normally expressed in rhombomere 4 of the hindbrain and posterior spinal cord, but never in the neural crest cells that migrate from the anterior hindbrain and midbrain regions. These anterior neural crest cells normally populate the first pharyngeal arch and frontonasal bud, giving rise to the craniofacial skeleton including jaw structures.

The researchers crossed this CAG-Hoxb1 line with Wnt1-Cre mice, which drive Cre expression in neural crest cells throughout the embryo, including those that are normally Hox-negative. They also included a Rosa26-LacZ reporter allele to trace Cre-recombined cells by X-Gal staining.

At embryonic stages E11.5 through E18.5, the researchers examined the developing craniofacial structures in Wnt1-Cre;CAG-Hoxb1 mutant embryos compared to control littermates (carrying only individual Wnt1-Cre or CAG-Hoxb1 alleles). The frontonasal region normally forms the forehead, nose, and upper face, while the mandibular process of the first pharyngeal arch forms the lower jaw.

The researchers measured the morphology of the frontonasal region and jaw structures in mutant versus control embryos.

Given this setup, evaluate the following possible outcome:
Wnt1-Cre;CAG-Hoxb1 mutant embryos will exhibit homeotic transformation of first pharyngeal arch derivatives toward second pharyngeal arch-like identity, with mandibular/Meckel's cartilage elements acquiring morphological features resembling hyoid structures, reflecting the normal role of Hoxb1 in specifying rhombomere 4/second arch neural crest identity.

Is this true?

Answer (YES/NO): NO